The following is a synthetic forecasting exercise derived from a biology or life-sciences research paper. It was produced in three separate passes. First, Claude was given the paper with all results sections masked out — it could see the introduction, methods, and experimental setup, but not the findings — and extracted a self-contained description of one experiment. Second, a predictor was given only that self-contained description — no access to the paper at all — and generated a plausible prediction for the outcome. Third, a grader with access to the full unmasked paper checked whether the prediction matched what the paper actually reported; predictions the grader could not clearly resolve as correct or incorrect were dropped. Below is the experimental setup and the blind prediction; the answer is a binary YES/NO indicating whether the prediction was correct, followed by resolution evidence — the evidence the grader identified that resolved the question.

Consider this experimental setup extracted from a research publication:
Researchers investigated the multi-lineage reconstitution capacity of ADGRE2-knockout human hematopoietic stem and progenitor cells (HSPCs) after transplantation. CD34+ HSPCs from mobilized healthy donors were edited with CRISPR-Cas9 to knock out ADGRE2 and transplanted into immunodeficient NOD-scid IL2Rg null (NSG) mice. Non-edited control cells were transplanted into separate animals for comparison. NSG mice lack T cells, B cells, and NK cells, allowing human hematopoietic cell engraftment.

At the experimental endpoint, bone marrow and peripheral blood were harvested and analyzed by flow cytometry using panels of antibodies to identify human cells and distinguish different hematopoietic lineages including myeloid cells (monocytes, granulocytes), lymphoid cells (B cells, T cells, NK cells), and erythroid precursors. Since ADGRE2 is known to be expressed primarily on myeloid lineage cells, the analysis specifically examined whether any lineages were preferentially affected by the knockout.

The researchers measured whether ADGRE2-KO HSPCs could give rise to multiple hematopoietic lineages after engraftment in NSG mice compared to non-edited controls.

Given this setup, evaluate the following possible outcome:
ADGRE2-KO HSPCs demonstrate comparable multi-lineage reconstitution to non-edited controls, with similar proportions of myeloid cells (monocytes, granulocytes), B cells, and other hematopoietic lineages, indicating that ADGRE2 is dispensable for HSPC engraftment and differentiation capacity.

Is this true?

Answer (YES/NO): YES